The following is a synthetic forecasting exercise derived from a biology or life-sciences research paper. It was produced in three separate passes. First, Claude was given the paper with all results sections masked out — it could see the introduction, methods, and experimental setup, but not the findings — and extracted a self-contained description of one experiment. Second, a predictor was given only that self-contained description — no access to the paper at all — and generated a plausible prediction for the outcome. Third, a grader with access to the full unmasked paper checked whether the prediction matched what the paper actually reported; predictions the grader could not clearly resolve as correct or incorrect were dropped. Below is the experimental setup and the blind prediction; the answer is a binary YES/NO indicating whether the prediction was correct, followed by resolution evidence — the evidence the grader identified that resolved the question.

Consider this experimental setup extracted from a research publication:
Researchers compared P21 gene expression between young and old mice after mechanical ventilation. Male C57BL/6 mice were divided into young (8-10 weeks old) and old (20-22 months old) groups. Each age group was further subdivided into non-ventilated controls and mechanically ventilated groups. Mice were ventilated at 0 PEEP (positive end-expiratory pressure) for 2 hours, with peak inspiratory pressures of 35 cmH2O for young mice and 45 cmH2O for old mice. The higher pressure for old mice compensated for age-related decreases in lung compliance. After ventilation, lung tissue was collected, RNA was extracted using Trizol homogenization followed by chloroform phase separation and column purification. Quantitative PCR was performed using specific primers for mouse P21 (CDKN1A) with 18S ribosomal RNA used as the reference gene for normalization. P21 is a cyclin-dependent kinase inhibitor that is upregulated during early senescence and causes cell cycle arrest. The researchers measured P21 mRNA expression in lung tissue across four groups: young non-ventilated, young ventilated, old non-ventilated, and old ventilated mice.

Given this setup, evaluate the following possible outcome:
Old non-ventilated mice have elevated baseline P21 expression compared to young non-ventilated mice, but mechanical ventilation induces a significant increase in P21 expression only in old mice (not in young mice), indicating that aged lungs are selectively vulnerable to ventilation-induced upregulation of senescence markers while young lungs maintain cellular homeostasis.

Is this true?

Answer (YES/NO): NO